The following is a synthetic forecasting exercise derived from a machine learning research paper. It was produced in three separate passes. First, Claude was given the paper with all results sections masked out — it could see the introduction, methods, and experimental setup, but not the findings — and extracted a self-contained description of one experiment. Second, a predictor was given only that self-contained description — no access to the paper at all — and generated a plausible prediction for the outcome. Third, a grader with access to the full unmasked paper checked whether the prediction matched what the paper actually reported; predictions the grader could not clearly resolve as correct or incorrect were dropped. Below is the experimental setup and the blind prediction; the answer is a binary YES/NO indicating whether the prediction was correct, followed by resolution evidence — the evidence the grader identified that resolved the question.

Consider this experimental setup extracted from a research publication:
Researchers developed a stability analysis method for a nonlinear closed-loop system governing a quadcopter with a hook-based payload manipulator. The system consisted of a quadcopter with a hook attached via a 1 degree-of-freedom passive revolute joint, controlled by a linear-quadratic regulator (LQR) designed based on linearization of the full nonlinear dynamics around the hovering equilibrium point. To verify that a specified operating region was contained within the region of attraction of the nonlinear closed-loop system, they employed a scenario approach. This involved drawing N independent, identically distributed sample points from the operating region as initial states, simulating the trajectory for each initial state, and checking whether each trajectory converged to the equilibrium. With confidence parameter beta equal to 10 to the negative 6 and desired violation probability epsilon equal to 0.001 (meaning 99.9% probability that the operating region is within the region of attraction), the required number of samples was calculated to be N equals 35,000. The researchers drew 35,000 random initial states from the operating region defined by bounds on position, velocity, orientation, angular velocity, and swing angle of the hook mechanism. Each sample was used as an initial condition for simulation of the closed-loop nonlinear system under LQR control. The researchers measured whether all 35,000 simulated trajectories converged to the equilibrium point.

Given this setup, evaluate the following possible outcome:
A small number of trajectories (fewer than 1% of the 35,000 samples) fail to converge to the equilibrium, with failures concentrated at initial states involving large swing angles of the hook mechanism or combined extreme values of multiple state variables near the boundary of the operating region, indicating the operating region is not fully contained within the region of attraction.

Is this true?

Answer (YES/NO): NO